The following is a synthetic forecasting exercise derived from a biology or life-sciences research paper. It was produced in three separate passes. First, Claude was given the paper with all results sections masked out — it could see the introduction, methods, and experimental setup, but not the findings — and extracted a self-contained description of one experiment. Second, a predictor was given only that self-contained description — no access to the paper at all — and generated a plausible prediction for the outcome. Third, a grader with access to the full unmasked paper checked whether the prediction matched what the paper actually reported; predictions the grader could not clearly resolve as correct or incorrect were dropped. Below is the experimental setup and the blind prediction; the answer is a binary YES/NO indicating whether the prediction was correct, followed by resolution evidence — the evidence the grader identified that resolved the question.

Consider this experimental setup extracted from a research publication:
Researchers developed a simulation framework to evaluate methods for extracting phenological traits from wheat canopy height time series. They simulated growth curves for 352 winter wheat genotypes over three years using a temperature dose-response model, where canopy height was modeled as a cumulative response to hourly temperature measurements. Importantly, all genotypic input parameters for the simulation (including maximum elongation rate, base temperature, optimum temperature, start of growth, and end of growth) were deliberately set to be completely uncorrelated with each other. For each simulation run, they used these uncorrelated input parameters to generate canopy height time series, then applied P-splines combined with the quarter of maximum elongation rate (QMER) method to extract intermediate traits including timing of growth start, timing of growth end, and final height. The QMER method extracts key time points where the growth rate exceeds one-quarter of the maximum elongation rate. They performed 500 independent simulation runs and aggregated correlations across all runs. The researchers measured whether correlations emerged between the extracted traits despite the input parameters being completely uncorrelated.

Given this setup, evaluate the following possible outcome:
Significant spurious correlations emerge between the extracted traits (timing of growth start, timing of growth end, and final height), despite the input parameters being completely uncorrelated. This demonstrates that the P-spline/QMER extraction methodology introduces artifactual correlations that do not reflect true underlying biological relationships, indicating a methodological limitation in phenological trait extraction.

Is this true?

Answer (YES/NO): YES